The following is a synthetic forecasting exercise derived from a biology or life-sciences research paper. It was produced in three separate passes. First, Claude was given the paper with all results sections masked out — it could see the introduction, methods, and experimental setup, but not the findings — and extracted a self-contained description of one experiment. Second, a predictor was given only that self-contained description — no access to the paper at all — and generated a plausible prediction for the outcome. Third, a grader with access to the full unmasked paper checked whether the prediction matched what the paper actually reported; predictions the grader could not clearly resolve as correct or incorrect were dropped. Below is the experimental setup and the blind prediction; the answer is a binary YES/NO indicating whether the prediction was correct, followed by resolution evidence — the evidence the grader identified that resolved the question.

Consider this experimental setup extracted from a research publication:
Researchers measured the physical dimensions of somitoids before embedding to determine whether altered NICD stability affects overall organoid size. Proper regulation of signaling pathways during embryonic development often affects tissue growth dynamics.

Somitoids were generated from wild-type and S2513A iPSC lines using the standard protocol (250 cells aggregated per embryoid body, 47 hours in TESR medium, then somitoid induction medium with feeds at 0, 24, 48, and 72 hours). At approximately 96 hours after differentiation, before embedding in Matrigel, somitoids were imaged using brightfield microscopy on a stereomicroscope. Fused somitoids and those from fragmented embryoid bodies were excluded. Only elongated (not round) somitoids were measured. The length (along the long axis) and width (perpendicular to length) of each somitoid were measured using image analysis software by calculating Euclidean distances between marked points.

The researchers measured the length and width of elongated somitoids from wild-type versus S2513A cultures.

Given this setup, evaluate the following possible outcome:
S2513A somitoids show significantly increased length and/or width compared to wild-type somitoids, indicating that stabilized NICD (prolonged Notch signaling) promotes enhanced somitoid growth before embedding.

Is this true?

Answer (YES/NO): NO